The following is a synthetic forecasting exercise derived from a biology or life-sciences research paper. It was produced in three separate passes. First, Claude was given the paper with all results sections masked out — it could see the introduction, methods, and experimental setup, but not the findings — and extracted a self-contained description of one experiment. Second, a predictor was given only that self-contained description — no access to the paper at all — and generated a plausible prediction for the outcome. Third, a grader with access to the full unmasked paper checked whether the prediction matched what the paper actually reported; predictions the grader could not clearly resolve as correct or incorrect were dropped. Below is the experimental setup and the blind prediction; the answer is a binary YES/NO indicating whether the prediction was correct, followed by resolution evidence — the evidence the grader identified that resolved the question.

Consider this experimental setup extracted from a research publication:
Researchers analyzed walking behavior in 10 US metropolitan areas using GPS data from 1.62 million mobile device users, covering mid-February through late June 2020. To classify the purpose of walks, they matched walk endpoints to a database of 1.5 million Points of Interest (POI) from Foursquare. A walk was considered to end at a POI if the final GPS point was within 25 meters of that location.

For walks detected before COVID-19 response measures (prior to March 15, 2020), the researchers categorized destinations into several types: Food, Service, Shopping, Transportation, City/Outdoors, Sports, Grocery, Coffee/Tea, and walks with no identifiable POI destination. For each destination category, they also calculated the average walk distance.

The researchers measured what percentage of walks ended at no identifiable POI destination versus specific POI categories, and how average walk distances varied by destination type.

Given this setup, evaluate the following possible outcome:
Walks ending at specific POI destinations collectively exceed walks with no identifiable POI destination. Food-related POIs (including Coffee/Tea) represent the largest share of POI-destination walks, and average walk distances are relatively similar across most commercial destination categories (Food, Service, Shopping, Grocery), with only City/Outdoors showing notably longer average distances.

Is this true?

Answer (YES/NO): NO